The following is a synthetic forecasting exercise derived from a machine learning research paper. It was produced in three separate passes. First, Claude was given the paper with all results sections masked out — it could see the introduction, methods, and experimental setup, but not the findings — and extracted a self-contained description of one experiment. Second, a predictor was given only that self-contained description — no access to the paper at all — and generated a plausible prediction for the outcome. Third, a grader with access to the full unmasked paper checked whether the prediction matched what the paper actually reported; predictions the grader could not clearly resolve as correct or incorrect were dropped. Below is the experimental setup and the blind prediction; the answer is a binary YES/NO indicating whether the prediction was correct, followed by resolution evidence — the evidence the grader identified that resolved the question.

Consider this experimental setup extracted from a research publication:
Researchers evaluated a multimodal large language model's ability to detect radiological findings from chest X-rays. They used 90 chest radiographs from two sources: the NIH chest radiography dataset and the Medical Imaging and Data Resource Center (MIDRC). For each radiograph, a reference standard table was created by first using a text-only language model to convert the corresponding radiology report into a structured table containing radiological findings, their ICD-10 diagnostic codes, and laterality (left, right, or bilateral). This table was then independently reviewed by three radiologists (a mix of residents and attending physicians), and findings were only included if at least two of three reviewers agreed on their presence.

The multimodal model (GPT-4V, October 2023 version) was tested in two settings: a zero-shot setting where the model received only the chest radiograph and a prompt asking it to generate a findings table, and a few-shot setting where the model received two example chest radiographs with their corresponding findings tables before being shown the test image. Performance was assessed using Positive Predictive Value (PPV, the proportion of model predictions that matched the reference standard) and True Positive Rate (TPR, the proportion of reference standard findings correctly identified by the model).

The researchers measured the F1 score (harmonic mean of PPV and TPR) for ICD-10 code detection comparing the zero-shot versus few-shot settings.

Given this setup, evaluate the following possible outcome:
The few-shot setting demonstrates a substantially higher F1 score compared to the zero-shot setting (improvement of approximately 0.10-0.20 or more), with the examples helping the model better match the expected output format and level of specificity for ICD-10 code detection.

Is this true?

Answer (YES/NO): NO